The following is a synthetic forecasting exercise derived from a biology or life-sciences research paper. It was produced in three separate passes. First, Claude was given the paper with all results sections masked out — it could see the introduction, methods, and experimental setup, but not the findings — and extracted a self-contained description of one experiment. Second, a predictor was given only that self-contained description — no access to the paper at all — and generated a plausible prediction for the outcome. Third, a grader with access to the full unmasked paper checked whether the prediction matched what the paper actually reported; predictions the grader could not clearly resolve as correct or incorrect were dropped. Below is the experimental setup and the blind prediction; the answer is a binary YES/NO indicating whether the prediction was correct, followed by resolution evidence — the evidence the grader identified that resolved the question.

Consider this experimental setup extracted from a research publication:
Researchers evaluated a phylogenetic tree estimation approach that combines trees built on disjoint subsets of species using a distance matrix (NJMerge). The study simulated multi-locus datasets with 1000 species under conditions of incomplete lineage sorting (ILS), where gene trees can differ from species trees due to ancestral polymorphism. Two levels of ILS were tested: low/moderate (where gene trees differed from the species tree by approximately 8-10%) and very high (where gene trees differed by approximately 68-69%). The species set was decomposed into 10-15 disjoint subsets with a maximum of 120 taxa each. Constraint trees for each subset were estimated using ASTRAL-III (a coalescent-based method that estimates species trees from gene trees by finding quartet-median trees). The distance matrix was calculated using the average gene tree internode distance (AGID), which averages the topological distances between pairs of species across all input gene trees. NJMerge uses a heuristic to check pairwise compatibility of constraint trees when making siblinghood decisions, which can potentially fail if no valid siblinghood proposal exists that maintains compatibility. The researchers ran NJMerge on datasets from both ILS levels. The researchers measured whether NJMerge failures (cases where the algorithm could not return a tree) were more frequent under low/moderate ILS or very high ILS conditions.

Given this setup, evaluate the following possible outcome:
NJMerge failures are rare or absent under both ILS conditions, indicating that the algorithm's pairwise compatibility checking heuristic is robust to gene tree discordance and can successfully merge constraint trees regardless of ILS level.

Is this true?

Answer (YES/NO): YES